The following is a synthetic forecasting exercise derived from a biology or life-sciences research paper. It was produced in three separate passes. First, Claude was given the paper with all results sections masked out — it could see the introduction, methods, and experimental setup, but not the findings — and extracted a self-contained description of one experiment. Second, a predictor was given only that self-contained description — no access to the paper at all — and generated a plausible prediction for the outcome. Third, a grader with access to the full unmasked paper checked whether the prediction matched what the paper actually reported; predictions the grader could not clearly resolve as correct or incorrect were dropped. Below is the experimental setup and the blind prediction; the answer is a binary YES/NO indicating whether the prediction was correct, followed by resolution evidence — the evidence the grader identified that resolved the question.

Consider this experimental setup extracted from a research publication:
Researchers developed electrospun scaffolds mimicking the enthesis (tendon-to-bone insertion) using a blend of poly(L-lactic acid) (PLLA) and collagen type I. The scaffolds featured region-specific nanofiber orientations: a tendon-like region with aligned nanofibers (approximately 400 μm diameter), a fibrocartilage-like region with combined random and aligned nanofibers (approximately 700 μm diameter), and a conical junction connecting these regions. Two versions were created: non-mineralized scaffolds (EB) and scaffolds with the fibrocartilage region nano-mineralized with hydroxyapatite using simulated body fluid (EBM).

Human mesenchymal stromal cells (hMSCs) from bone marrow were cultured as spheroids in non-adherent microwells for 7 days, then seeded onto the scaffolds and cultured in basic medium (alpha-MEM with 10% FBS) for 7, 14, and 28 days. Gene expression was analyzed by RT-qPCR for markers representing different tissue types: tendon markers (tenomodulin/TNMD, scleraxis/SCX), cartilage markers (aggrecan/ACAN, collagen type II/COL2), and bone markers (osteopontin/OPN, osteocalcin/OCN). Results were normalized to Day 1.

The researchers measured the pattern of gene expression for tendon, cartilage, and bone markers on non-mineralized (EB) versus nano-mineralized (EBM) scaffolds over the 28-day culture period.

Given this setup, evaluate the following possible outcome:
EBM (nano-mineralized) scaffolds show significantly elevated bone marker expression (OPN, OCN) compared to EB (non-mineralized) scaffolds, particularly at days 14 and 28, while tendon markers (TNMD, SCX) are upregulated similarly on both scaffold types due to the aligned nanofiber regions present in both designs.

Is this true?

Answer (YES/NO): NO